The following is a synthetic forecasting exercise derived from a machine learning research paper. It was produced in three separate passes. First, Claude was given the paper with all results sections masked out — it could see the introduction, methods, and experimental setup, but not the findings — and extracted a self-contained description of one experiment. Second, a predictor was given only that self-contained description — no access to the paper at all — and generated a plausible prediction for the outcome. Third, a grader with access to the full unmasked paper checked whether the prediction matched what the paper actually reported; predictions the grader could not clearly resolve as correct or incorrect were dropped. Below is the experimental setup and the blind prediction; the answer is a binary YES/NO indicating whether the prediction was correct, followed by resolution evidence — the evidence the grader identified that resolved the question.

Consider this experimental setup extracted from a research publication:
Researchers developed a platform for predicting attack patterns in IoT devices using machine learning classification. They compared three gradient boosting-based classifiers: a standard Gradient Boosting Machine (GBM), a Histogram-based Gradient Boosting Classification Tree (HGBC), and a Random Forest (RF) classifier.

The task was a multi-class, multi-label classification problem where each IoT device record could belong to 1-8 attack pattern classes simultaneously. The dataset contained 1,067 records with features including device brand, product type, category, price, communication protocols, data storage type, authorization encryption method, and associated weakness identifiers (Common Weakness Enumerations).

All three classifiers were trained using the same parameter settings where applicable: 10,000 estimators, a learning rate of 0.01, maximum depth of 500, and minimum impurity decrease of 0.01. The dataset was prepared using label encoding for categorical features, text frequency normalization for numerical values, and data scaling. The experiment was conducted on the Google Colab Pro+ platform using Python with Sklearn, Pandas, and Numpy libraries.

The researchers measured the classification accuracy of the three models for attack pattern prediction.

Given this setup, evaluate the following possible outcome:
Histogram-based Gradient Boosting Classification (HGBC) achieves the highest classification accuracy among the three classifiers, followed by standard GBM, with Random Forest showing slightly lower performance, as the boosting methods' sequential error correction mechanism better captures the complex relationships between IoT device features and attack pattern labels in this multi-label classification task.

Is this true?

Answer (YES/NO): NO